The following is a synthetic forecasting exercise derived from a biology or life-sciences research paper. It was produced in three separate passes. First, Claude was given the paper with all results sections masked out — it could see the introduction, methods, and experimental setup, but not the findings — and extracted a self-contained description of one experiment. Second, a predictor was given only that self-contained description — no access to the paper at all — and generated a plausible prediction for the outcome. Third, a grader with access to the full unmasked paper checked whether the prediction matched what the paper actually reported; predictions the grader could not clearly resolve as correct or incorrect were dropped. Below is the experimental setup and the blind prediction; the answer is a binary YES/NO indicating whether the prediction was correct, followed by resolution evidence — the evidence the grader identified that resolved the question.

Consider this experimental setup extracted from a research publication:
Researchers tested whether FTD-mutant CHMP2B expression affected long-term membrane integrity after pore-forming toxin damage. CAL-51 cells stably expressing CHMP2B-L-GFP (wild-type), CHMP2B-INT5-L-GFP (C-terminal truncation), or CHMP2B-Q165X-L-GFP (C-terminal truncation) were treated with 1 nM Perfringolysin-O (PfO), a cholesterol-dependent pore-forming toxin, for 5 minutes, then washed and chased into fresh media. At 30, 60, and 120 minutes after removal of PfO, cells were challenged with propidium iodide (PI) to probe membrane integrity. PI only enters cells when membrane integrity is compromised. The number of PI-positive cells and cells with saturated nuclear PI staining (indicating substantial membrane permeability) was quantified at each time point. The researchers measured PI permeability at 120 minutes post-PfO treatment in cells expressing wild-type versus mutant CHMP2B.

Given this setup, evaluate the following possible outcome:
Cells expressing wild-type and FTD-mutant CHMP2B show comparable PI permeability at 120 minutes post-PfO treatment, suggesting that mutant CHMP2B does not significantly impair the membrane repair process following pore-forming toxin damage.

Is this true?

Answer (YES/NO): NO